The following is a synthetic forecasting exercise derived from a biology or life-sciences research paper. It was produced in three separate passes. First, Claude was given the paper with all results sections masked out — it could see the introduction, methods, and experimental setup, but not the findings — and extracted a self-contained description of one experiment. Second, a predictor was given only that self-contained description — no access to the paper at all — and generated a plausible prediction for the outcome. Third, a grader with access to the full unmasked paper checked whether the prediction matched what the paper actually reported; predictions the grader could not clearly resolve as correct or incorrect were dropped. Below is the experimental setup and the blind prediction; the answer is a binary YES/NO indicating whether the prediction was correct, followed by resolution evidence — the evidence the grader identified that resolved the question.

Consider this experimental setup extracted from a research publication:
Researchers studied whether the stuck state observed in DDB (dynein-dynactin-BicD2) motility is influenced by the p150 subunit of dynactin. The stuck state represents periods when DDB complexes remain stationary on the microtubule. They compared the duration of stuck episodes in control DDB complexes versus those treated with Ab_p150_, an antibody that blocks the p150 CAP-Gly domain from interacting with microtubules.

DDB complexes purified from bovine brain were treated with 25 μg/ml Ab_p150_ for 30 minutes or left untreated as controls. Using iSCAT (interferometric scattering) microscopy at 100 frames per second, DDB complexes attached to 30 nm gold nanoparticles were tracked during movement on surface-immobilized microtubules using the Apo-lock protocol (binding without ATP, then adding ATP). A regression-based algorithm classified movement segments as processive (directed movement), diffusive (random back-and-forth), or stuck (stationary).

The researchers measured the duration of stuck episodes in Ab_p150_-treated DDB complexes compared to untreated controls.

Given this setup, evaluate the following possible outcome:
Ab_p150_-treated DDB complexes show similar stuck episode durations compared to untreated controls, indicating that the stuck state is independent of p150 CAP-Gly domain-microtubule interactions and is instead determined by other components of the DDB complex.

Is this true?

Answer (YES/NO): YES